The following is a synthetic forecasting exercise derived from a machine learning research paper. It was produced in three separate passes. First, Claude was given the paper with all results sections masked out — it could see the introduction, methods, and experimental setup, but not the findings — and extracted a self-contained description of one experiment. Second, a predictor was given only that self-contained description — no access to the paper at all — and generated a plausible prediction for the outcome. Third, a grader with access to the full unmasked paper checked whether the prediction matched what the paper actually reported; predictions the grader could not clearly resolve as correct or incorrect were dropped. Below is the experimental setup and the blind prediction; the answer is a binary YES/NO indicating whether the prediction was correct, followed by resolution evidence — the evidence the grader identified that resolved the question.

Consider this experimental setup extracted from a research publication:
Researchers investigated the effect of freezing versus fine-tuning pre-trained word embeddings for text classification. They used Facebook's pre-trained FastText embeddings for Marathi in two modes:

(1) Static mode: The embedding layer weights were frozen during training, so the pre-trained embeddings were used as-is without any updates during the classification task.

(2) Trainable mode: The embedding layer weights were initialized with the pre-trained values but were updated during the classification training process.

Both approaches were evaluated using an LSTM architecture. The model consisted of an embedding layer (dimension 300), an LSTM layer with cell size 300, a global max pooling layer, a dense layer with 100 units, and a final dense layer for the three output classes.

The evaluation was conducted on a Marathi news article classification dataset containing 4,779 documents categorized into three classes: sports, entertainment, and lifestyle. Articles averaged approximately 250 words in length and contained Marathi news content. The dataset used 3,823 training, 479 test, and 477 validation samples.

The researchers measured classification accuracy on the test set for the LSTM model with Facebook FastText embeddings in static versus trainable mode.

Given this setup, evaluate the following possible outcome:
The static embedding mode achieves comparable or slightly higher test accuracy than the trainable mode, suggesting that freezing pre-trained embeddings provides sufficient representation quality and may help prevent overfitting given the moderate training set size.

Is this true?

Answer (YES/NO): NO